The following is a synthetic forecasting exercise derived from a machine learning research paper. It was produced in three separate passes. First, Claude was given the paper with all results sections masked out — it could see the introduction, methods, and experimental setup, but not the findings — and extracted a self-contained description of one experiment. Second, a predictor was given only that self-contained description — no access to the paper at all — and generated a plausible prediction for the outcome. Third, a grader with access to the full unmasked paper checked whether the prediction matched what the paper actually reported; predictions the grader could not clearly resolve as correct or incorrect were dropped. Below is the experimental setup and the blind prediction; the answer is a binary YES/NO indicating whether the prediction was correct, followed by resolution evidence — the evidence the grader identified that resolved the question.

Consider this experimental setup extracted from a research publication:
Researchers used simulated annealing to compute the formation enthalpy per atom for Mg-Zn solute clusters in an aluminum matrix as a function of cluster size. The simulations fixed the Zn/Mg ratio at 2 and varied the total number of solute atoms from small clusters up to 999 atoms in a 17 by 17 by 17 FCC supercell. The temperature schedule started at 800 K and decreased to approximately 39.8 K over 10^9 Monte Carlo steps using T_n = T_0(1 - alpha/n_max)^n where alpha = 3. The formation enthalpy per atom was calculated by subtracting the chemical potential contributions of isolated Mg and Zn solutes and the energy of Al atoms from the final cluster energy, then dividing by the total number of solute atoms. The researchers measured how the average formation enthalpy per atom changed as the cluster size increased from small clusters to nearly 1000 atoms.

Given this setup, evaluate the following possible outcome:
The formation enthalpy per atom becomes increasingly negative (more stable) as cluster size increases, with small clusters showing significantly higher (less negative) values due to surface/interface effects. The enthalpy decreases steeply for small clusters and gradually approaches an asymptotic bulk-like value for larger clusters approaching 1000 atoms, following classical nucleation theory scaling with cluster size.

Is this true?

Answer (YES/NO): YES